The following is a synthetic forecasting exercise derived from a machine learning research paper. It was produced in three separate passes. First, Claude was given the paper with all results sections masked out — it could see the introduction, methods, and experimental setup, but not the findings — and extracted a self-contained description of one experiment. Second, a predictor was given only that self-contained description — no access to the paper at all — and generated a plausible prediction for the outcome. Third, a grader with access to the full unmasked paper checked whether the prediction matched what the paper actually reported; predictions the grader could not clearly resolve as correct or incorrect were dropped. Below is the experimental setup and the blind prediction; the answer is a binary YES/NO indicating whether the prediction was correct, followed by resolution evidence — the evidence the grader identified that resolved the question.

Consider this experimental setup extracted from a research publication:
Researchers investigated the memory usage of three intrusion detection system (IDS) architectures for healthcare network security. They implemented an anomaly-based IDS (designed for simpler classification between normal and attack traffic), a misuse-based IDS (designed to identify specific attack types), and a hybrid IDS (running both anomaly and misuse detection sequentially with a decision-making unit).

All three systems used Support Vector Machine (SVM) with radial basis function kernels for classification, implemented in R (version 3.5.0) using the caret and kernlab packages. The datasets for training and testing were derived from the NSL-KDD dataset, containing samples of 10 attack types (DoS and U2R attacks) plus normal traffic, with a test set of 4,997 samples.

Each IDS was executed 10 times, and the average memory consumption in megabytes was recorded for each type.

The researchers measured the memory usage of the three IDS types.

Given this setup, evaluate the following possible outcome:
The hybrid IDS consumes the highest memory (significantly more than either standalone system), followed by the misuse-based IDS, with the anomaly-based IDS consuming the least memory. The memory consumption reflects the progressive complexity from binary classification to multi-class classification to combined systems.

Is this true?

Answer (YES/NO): NO